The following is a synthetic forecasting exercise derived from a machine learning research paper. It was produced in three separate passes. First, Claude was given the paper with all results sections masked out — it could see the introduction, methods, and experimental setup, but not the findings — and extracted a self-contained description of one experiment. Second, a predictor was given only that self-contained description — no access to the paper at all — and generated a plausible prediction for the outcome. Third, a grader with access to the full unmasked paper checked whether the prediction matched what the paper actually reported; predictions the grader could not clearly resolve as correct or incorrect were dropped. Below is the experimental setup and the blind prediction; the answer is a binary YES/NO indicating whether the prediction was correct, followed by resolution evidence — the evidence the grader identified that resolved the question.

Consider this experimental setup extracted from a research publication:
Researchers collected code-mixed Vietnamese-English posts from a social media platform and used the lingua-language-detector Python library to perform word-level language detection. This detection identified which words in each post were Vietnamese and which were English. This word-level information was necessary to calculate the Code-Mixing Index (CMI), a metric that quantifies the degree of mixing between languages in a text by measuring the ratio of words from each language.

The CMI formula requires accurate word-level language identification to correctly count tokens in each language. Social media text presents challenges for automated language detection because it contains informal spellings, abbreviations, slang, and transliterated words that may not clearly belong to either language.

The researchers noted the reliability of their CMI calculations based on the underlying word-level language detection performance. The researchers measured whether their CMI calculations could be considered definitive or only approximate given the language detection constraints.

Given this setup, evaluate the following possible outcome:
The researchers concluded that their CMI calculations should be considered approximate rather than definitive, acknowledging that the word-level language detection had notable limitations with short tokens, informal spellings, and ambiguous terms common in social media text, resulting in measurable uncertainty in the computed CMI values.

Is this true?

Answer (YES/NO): NO